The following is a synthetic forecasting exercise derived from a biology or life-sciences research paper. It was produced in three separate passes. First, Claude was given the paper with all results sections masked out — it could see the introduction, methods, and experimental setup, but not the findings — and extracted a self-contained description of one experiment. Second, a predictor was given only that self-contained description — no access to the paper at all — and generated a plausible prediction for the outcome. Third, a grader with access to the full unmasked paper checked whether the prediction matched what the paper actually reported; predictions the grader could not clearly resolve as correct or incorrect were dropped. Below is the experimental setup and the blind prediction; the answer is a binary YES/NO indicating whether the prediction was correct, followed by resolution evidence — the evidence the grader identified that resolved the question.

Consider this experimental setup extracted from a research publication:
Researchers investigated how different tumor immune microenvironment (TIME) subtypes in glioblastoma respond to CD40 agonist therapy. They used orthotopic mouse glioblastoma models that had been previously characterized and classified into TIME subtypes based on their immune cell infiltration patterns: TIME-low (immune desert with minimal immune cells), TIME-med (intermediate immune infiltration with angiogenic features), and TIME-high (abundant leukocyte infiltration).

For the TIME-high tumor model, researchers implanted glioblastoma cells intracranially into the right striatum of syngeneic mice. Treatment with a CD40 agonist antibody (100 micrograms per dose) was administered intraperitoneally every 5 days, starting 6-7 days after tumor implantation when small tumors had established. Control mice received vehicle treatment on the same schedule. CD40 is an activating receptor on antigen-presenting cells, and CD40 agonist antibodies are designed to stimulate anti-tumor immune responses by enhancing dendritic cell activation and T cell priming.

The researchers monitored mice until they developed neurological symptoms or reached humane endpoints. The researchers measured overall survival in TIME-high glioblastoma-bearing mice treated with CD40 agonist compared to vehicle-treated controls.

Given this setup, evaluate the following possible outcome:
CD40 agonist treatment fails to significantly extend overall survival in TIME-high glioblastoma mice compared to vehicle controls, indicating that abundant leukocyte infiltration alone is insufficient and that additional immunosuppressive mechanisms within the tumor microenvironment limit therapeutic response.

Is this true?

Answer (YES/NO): NO